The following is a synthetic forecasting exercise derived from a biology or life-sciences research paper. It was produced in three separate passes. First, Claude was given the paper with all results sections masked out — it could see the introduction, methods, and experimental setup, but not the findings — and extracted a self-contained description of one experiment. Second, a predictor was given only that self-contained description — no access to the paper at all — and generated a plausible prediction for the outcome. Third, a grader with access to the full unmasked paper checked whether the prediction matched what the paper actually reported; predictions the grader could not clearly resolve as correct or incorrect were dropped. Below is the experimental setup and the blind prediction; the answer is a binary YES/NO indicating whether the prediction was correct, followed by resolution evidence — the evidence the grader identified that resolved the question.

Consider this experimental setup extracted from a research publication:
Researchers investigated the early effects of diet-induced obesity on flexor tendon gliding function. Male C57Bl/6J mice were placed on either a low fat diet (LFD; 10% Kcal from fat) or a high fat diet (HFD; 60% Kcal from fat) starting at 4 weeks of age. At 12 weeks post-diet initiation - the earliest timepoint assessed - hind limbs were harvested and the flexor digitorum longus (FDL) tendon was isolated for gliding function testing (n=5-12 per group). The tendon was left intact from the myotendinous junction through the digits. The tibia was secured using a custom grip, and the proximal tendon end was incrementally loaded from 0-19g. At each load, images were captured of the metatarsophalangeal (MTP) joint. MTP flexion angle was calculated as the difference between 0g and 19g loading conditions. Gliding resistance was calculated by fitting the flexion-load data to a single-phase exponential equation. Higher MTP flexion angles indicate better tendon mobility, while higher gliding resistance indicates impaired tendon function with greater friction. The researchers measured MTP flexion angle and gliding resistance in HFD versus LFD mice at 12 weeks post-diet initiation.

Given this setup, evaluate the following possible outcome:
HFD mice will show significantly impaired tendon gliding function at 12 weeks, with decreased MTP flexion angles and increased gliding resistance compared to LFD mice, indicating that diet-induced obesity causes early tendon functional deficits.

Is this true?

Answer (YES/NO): NO